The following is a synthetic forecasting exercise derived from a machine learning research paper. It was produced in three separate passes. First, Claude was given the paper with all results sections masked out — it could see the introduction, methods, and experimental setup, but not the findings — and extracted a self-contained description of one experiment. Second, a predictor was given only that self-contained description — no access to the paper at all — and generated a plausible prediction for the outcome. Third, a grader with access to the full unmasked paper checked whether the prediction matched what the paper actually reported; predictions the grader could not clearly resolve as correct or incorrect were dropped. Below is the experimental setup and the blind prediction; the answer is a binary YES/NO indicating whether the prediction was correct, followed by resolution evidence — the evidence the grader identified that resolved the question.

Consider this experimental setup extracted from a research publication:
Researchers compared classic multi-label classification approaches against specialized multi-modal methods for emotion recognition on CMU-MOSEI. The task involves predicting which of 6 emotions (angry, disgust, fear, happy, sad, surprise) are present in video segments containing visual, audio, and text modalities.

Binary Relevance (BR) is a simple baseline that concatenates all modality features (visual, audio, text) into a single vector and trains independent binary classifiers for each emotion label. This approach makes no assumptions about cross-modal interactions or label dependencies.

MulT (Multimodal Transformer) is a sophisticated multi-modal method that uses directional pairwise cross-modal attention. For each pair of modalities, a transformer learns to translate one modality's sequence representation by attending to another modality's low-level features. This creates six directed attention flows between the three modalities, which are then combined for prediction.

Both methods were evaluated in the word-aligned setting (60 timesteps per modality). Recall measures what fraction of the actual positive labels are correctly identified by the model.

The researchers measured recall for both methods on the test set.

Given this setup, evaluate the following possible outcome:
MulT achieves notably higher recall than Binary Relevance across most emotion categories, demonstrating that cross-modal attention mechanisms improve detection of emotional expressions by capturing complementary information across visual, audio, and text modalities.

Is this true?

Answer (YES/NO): NO